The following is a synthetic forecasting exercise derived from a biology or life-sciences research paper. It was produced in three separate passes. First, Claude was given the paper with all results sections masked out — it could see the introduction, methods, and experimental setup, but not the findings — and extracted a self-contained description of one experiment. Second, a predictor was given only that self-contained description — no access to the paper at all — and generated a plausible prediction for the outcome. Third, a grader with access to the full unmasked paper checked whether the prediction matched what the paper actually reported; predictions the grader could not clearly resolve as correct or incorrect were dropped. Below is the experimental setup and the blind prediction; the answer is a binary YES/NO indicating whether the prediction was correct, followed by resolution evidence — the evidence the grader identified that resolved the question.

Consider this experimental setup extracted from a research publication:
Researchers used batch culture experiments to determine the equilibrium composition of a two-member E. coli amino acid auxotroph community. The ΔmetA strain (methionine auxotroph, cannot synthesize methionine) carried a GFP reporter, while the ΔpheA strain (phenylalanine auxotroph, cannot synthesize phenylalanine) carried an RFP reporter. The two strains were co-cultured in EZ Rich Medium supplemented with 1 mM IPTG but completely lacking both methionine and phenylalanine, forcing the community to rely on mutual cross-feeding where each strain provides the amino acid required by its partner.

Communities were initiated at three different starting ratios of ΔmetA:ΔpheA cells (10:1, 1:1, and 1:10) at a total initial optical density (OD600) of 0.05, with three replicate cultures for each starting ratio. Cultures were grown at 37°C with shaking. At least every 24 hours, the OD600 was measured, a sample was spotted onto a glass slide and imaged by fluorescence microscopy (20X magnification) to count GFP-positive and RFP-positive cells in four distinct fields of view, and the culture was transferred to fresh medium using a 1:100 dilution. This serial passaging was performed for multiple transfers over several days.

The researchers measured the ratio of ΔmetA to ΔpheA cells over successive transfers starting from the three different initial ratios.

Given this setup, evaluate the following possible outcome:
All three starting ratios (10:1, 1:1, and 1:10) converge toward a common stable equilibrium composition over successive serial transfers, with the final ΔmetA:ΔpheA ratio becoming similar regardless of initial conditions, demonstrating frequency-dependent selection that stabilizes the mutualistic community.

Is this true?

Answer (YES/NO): NO